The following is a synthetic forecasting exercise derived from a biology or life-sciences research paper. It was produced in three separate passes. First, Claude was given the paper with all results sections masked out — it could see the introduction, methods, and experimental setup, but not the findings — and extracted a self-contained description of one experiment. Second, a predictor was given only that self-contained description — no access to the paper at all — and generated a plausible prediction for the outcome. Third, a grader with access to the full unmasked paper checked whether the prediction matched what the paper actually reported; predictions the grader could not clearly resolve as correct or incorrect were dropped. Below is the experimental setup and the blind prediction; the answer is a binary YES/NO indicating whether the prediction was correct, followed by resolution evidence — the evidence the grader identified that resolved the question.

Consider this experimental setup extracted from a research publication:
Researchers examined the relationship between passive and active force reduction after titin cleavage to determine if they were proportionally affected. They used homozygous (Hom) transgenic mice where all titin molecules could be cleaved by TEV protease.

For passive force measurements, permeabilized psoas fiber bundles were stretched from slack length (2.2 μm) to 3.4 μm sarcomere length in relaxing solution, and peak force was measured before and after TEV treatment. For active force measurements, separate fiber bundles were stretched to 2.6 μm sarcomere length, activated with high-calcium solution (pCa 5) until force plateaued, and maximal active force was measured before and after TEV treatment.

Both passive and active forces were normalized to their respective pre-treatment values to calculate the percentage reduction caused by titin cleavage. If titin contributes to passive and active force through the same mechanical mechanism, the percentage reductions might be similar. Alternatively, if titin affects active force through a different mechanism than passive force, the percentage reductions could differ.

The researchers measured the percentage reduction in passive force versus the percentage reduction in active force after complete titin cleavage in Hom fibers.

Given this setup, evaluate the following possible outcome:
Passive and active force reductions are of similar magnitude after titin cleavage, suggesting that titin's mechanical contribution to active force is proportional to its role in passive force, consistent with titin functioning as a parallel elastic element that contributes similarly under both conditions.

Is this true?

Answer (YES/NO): NO